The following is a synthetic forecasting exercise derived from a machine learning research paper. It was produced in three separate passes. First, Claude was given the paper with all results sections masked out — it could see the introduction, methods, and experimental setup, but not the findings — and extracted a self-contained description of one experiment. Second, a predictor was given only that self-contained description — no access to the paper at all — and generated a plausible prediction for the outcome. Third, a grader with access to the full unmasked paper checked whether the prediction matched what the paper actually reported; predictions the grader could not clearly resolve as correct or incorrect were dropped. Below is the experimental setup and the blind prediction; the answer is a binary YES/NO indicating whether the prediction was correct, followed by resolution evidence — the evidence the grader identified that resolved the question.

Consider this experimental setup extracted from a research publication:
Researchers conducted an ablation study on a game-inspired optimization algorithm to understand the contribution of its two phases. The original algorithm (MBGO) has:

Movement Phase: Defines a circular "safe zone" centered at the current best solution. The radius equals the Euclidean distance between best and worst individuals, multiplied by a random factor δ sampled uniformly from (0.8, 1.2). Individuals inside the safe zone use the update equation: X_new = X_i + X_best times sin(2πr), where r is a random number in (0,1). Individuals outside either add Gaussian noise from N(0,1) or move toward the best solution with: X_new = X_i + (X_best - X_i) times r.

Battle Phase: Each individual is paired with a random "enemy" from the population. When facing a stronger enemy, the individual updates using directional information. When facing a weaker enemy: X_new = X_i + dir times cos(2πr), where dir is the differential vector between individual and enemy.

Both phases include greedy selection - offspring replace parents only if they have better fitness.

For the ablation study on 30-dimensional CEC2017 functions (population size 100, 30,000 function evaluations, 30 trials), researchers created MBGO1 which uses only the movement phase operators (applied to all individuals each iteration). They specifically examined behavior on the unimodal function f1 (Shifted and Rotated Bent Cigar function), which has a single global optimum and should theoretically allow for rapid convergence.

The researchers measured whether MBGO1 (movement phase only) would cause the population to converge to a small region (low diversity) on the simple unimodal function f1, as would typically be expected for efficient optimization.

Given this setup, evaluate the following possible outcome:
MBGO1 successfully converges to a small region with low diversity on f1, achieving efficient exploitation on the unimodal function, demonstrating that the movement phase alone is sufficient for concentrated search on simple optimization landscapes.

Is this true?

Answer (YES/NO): NO